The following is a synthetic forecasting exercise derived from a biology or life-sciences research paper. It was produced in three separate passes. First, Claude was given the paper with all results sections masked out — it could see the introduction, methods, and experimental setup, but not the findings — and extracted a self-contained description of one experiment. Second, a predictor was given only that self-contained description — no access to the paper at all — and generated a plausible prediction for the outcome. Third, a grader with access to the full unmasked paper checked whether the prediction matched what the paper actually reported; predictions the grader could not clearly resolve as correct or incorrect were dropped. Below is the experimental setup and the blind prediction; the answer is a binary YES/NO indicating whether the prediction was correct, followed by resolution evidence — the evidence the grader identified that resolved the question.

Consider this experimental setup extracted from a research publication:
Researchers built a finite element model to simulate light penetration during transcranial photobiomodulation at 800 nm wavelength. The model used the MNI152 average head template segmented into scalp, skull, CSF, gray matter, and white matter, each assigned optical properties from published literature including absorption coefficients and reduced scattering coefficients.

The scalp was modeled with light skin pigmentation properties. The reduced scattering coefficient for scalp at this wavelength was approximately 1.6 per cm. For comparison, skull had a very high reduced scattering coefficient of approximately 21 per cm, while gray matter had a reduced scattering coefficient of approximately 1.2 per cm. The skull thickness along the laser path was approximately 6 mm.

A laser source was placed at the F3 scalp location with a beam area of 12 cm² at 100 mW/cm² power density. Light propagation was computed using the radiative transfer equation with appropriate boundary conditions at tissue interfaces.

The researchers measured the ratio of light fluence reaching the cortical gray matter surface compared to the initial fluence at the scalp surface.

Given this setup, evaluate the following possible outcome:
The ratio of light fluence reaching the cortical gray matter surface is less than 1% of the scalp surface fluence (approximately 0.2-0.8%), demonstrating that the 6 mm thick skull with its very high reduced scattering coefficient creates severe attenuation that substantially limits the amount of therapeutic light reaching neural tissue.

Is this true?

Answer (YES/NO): NO